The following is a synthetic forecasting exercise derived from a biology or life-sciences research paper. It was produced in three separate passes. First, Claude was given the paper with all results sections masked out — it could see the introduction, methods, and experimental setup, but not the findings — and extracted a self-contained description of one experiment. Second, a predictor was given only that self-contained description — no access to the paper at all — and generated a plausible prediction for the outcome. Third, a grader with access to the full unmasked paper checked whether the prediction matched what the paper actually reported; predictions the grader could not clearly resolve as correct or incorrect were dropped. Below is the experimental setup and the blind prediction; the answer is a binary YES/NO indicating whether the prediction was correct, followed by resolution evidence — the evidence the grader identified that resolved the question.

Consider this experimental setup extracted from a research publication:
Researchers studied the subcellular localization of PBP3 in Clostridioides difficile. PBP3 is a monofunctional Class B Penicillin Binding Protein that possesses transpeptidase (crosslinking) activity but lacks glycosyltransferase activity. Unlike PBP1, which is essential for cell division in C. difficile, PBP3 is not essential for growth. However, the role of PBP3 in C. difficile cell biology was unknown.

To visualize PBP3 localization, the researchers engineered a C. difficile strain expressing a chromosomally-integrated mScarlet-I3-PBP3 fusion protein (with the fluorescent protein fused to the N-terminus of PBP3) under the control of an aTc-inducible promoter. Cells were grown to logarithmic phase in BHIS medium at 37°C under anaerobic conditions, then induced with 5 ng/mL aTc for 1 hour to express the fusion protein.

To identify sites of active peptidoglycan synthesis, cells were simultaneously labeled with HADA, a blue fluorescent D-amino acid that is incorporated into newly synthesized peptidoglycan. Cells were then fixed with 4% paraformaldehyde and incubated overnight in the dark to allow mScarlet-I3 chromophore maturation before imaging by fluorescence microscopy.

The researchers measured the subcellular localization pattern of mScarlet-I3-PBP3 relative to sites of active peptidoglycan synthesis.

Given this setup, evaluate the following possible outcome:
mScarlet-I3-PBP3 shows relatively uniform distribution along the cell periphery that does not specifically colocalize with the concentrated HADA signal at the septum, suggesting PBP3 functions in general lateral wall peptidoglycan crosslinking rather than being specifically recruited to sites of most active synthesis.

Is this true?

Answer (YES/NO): NO